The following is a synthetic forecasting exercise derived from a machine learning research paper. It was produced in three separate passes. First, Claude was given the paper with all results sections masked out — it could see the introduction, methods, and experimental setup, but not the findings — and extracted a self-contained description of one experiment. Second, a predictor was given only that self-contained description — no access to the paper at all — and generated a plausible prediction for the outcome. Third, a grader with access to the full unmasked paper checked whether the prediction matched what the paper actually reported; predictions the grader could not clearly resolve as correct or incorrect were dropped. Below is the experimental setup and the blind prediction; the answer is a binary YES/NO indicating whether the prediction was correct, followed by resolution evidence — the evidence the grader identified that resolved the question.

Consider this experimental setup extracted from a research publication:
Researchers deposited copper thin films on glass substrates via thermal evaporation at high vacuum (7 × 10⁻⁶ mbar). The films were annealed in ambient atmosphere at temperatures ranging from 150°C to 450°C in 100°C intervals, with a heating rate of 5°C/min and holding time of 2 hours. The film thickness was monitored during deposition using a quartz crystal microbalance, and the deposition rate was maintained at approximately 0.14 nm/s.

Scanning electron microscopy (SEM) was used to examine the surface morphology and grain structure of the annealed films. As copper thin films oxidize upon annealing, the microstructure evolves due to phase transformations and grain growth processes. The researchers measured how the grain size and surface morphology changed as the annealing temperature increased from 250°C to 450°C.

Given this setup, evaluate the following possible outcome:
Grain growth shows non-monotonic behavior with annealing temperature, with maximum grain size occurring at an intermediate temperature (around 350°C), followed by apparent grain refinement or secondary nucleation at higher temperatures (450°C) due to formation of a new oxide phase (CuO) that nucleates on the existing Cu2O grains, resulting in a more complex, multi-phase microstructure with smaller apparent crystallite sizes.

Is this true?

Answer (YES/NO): NO